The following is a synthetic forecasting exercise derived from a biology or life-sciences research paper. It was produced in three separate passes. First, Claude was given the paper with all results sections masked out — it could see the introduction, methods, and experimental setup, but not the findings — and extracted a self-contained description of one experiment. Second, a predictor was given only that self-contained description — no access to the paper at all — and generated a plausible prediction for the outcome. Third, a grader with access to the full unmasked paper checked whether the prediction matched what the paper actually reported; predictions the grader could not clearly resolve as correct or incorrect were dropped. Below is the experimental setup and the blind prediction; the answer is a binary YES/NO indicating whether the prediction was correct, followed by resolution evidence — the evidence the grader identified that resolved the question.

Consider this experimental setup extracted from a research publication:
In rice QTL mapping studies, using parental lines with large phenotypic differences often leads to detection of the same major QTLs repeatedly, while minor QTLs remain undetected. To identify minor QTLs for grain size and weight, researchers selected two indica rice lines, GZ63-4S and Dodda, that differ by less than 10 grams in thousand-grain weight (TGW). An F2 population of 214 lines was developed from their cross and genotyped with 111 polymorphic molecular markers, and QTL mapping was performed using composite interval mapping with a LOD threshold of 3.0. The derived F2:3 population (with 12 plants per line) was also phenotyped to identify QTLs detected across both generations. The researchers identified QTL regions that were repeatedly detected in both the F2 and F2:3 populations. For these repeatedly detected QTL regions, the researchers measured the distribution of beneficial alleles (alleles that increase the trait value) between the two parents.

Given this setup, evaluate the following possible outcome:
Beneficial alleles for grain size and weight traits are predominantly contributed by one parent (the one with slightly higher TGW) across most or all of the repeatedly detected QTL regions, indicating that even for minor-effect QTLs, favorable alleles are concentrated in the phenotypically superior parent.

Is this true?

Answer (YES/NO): NO